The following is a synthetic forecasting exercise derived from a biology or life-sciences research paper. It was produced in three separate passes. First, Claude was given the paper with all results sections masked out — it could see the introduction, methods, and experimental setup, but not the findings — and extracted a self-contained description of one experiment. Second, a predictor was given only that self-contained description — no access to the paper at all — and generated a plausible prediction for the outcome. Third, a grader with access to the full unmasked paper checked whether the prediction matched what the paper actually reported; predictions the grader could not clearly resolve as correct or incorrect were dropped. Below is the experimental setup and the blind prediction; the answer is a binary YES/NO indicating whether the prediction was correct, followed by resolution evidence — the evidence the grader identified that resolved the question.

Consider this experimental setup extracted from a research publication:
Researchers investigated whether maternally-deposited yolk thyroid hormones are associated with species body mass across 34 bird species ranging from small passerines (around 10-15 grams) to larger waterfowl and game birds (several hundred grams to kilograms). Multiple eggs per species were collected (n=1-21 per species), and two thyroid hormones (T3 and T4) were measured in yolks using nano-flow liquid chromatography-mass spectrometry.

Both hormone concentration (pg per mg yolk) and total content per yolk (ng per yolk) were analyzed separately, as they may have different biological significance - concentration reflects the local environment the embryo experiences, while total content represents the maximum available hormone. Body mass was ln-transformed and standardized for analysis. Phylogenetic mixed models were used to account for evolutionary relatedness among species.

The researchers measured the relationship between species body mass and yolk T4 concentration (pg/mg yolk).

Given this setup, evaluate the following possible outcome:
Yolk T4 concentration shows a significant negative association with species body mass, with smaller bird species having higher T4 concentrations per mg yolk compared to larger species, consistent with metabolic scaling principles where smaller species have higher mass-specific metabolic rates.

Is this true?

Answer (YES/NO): NO